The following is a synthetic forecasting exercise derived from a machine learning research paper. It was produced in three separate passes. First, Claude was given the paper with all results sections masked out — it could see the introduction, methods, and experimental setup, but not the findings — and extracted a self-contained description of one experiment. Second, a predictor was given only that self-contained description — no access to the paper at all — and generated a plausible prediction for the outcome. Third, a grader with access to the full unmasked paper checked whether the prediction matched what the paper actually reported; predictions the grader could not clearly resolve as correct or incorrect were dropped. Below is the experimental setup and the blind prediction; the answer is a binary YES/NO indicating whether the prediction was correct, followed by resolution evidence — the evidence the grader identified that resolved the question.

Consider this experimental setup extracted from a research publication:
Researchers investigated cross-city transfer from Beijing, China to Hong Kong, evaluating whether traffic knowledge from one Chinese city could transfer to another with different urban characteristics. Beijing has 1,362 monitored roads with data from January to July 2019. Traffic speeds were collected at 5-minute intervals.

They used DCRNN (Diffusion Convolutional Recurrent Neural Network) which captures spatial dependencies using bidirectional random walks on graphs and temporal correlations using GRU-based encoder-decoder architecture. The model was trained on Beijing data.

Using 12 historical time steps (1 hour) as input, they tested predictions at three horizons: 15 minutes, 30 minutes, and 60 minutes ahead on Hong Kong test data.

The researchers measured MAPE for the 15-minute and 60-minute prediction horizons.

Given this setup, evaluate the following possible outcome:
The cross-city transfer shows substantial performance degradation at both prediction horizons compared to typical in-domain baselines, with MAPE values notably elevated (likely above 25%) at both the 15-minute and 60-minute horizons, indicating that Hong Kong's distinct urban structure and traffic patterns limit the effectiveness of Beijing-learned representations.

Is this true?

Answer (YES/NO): NO